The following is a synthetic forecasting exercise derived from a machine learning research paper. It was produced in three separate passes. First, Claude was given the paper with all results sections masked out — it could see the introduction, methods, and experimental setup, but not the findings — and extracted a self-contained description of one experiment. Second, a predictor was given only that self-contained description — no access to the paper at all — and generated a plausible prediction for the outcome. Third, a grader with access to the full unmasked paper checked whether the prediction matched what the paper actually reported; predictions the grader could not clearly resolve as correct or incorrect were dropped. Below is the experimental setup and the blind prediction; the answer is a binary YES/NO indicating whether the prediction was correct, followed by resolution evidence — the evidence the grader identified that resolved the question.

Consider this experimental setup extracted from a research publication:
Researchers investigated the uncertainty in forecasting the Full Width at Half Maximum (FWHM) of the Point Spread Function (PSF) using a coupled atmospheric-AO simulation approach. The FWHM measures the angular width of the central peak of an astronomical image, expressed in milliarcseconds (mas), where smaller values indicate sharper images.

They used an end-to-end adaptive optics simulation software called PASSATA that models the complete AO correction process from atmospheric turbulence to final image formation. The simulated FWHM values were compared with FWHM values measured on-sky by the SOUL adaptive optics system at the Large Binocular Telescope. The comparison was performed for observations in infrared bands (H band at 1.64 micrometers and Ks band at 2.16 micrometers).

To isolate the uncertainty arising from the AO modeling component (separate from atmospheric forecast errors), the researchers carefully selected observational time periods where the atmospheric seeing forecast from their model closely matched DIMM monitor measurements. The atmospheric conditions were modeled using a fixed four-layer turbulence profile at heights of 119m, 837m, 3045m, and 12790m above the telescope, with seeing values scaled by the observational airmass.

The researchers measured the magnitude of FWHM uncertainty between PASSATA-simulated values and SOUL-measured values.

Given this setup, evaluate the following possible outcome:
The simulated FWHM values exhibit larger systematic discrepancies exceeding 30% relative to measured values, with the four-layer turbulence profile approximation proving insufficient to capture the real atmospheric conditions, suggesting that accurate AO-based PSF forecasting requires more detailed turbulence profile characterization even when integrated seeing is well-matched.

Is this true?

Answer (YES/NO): NO